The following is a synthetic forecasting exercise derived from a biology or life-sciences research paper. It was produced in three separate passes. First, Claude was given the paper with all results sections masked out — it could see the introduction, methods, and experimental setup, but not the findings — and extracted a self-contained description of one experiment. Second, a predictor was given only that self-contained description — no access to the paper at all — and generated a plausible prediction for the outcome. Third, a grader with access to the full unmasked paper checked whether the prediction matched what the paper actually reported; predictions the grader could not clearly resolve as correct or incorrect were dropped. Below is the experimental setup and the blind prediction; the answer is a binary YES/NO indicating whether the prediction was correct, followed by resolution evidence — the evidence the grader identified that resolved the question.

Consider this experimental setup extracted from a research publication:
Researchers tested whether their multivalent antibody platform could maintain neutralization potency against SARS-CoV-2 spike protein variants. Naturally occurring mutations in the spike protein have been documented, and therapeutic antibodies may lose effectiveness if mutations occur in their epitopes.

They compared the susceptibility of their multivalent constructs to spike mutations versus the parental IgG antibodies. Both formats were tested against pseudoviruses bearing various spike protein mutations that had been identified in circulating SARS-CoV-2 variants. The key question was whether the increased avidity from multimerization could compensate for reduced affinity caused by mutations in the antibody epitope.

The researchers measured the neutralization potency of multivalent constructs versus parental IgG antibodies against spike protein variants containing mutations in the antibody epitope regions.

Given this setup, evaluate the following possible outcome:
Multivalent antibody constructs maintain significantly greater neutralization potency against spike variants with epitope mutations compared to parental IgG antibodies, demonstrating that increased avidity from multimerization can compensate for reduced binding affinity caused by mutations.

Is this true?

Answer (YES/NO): YES